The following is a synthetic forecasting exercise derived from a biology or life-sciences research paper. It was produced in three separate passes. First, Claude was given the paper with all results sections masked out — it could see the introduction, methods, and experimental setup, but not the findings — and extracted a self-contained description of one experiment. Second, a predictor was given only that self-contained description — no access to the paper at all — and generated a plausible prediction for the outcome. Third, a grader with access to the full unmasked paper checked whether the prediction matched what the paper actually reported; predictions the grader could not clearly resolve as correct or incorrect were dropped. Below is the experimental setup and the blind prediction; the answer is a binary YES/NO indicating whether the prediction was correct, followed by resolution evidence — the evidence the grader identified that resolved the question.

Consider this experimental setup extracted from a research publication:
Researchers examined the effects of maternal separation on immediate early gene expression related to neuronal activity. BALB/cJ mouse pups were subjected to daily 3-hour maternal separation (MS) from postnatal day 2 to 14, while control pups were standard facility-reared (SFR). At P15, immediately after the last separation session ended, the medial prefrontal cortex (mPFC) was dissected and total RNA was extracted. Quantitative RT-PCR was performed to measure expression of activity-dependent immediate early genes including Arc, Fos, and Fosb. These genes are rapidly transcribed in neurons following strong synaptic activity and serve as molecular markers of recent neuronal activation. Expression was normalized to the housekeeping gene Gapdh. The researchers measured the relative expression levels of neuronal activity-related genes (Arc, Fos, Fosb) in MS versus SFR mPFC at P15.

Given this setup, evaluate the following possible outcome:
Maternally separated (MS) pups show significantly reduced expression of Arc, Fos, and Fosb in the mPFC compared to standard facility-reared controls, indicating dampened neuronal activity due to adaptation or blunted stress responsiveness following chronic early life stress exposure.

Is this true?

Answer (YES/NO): YES